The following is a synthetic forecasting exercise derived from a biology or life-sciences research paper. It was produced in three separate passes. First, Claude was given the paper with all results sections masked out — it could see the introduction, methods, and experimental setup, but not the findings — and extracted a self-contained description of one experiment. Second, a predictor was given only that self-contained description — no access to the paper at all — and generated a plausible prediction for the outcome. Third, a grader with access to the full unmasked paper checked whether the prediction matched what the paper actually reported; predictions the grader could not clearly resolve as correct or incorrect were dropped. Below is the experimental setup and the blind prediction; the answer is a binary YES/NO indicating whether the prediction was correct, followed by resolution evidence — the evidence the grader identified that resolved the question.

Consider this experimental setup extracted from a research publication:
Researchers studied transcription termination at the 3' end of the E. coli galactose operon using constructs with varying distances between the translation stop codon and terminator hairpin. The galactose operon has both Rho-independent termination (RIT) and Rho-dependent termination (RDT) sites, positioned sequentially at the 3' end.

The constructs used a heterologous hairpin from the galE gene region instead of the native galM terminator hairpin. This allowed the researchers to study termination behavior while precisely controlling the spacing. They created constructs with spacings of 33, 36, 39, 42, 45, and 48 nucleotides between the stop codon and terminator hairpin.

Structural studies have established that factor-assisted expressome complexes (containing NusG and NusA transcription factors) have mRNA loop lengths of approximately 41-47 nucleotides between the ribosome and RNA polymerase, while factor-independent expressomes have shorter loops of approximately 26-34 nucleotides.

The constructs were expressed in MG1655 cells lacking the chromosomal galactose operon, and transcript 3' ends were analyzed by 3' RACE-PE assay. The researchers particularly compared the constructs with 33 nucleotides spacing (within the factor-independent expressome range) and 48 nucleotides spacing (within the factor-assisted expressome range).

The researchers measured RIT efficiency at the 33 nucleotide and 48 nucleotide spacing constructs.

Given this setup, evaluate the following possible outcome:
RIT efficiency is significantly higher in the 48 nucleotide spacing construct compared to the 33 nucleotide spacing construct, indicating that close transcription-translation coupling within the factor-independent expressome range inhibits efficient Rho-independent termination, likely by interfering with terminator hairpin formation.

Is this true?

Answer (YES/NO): YES